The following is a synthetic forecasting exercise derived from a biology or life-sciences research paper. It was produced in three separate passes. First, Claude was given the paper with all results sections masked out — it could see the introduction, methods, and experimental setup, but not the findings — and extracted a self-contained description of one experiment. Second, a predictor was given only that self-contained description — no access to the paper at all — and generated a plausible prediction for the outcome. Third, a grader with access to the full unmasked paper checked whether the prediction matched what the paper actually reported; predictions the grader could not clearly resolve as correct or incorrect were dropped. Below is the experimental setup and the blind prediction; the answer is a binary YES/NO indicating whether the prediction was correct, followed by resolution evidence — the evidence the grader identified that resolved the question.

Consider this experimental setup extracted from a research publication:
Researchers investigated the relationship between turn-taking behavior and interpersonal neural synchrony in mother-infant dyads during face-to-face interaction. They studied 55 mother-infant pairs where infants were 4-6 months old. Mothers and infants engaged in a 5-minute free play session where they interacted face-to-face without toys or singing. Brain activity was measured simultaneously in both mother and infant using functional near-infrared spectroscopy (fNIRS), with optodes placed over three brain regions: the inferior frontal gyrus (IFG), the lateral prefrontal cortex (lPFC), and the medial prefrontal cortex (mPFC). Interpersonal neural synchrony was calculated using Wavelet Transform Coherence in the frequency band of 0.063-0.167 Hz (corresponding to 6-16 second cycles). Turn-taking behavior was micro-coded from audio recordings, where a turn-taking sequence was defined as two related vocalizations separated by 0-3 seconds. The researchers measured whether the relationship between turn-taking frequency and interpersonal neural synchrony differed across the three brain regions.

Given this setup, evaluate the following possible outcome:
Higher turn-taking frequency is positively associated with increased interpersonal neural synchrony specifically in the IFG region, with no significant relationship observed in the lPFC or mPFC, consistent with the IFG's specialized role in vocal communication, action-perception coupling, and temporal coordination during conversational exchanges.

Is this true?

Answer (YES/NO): NO